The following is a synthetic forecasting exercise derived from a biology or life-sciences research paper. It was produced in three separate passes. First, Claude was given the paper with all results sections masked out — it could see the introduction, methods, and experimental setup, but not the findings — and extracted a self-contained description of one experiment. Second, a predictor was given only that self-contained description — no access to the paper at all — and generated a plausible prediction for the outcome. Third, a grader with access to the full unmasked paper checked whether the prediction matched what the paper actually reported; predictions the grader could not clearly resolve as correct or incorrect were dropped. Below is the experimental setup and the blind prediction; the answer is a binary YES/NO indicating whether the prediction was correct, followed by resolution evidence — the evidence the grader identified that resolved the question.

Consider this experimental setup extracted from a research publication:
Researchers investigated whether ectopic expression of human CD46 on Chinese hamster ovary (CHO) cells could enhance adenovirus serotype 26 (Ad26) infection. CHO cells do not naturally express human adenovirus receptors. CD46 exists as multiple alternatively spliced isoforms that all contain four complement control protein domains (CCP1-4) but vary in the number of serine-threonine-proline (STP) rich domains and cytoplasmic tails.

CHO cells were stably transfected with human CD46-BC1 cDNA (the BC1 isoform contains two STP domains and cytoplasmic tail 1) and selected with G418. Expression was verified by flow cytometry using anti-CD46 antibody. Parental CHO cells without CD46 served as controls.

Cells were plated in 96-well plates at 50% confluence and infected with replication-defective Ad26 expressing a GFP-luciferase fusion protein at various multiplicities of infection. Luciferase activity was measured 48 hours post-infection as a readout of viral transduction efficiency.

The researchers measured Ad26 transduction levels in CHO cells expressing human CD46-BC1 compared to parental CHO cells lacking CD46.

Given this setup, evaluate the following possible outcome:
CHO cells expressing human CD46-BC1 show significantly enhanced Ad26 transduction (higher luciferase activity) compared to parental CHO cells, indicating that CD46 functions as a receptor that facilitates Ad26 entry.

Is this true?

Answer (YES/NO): YES